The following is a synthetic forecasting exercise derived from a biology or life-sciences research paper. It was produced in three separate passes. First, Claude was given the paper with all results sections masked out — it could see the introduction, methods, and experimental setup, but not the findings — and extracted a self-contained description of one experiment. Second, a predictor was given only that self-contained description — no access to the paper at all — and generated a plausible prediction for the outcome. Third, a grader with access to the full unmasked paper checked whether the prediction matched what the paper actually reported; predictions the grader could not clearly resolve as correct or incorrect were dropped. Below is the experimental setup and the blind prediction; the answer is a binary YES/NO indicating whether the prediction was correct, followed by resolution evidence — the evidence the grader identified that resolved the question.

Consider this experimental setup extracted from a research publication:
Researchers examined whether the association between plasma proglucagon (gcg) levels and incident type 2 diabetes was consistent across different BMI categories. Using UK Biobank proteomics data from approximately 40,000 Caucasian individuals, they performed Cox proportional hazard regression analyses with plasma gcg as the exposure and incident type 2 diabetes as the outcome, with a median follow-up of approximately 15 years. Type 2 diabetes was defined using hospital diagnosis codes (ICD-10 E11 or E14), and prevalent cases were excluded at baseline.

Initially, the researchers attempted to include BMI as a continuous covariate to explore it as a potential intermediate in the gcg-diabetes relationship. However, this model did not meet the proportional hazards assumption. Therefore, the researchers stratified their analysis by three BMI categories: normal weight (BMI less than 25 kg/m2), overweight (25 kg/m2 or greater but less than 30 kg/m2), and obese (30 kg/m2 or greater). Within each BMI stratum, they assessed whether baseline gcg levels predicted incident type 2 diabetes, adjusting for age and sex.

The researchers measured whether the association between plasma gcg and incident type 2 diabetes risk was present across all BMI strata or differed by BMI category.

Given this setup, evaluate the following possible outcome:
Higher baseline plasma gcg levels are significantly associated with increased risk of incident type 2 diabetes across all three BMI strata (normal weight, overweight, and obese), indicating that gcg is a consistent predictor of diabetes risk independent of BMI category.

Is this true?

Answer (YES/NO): YES